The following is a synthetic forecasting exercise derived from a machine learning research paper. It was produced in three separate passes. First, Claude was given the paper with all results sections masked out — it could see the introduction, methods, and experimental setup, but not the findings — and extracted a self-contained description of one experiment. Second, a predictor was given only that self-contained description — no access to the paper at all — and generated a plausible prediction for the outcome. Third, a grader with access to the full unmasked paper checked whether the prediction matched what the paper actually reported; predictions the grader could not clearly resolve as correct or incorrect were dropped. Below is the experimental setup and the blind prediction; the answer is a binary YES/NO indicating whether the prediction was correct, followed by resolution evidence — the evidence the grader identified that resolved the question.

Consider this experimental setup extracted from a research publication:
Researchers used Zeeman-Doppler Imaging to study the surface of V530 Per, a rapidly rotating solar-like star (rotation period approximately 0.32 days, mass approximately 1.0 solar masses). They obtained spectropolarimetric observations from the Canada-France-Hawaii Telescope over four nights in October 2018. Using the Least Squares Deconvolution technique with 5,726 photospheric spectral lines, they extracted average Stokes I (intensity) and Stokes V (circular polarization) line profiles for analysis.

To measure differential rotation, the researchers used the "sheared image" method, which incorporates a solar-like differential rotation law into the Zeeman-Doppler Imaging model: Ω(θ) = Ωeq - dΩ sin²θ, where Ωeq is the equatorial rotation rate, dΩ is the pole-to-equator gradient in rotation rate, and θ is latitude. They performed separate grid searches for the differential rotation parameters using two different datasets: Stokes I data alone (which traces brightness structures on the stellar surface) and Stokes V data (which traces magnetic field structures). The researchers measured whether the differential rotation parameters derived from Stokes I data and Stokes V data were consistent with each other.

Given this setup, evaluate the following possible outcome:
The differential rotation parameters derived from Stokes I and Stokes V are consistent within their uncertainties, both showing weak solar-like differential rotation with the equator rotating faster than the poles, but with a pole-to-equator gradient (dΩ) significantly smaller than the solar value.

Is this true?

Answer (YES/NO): NO